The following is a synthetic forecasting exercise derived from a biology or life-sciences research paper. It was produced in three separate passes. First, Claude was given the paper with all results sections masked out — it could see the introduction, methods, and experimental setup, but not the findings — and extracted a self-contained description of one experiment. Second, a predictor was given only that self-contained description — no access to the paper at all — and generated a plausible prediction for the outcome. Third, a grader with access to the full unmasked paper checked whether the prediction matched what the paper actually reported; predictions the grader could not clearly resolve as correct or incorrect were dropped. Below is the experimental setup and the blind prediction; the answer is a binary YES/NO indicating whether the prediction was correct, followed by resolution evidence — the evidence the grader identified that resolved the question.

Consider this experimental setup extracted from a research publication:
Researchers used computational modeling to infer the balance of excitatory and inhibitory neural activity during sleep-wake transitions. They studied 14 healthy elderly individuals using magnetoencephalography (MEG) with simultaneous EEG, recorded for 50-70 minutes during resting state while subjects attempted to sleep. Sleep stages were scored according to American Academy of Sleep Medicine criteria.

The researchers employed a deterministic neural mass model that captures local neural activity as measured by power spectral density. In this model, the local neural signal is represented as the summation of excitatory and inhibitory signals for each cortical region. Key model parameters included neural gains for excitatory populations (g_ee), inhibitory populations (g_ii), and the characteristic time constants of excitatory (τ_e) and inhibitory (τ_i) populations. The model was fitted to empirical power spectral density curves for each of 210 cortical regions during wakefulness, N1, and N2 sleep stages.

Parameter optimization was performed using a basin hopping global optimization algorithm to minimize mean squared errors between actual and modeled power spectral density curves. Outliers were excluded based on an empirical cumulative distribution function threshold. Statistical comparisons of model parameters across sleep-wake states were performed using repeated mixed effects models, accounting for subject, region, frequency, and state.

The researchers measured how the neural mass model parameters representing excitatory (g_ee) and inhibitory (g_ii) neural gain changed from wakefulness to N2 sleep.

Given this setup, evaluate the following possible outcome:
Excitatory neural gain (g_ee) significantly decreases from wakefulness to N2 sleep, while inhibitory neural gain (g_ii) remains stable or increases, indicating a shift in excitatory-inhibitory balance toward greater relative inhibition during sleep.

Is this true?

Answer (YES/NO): NO